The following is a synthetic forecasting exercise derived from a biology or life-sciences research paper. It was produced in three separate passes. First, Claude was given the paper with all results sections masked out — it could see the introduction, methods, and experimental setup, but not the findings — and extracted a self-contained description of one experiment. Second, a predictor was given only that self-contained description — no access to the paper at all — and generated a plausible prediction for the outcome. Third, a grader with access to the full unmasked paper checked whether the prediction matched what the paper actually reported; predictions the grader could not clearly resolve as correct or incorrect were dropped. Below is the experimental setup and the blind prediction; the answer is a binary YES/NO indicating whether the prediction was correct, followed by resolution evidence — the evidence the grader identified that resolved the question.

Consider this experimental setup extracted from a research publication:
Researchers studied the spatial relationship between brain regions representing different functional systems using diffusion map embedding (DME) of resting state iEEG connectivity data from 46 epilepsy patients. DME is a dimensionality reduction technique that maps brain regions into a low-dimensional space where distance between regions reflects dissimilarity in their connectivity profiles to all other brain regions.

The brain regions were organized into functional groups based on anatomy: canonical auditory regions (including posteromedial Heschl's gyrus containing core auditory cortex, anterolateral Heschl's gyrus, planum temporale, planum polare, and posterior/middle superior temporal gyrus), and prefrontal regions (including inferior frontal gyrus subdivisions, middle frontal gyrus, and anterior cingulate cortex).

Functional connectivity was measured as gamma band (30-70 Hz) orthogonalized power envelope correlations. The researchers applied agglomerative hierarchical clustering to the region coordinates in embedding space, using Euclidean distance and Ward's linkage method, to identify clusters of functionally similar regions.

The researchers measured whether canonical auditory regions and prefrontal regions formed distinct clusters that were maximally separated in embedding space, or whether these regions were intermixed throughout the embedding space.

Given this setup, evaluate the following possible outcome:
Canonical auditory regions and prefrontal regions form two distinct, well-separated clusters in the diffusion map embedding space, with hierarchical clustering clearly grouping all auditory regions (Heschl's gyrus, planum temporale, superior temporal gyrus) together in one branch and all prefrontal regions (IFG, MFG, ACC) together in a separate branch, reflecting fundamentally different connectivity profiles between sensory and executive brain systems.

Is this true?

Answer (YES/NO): YES